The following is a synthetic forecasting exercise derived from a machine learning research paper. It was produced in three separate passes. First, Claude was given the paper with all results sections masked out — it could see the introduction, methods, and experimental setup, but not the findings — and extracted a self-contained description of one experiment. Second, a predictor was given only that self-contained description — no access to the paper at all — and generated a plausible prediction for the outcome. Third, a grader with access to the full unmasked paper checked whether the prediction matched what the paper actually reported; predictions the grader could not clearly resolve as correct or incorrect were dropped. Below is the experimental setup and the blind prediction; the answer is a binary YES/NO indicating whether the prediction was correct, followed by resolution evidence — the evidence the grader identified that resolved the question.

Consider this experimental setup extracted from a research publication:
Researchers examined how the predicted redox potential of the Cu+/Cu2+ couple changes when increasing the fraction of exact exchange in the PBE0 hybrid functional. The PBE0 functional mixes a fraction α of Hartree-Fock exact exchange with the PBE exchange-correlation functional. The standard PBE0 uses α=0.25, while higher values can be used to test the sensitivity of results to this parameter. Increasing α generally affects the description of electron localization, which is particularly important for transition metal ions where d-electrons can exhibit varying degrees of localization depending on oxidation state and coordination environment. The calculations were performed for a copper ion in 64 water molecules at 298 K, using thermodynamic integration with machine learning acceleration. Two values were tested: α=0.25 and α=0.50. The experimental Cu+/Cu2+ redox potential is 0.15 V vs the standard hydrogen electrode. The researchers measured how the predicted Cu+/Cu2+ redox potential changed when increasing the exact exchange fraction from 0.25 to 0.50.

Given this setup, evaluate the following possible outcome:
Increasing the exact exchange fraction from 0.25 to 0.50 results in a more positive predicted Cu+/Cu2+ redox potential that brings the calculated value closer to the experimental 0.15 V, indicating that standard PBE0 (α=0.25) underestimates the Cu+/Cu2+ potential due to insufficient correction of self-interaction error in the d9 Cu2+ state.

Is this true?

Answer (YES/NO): NO